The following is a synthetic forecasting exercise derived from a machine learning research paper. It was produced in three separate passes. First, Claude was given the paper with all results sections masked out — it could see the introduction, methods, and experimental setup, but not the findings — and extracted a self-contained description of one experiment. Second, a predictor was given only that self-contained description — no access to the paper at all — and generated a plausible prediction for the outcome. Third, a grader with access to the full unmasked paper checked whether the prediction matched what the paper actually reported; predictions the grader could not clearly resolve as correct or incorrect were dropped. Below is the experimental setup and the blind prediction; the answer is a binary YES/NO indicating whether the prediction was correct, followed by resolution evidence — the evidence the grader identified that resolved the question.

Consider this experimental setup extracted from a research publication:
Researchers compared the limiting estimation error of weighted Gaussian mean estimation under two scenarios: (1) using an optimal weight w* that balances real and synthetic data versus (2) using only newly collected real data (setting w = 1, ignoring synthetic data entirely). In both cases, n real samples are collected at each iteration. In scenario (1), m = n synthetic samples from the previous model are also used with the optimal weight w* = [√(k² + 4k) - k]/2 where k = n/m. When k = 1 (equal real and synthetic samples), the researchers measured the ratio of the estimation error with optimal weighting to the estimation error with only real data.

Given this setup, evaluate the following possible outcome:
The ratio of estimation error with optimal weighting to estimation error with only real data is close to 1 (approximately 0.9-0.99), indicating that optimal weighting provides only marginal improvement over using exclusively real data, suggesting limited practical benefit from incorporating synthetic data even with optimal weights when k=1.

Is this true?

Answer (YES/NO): NO